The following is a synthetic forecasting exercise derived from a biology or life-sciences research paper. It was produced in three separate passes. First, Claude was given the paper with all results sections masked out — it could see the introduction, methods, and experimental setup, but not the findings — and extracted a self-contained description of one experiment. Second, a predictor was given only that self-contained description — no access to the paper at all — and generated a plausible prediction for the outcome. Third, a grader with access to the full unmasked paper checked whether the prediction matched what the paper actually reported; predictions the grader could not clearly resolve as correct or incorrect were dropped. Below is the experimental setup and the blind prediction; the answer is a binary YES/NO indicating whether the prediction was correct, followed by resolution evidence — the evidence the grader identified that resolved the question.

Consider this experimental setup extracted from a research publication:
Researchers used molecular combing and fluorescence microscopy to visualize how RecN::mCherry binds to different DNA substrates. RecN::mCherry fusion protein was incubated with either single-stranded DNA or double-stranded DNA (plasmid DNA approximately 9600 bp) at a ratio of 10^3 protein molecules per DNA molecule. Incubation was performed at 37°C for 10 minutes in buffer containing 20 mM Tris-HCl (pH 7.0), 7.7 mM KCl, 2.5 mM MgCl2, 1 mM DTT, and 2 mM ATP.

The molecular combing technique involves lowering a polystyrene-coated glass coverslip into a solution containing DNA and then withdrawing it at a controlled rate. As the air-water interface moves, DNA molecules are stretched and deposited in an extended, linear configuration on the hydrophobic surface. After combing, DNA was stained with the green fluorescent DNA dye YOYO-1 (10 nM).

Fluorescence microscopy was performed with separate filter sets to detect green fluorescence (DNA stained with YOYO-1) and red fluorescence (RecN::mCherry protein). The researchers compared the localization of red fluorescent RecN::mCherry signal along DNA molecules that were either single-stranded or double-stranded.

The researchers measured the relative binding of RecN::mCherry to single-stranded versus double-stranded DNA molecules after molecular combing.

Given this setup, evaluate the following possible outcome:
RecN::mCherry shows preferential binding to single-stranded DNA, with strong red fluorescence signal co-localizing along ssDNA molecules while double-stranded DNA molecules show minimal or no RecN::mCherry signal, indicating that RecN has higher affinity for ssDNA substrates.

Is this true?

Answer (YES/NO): YES